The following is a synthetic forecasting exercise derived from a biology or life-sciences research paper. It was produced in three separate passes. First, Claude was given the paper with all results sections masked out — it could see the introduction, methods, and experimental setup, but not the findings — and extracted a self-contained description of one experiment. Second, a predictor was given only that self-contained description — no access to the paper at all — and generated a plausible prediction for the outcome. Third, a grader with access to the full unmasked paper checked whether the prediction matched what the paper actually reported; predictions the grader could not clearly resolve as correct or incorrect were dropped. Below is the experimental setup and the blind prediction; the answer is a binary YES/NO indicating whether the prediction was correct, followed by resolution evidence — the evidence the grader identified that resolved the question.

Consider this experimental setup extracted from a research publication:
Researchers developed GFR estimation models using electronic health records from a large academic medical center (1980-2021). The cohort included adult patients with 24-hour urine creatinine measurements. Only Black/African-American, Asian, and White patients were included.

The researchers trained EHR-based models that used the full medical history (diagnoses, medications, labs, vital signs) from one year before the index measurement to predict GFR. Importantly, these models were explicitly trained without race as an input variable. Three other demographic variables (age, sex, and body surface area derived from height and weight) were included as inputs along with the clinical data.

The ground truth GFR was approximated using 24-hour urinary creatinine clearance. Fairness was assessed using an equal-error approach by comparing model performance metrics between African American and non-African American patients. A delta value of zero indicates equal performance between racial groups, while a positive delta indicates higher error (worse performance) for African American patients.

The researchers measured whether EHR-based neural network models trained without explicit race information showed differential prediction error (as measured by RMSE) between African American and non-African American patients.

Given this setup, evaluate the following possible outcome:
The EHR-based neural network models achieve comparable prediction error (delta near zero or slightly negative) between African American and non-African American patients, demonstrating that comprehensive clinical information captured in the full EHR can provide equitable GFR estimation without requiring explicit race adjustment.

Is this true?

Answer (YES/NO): NO